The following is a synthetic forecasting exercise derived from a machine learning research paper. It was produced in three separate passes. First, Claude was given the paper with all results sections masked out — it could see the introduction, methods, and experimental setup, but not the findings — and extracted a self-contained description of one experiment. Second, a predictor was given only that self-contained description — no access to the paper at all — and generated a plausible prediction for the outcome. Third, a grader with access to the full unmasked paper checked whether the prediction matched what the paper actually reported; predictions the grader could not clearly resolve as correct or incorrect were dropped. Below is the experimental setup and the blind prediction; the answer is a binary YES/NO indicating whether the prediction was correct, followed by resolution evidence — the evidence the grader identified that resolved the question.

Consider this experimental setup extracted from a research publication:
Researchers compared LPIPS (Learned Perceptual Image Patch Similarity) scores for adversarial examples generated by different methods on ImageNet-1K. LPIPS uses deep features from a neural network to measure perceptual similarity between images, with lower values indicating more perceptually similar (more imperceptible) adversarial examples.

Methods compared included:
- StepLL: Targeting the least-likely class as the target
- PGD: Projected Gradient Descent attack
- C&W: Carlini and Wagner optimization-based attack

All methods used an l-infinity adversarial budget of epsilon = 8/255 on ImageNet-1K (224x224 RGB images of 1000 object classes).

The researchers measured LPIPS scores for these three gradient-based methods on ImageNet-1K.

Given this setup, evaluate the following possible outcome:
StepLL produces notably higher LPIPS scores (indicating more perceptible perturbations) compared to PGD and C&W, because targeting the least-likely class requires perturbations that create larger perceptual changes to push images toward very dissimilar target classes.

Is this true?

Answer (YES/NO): NO